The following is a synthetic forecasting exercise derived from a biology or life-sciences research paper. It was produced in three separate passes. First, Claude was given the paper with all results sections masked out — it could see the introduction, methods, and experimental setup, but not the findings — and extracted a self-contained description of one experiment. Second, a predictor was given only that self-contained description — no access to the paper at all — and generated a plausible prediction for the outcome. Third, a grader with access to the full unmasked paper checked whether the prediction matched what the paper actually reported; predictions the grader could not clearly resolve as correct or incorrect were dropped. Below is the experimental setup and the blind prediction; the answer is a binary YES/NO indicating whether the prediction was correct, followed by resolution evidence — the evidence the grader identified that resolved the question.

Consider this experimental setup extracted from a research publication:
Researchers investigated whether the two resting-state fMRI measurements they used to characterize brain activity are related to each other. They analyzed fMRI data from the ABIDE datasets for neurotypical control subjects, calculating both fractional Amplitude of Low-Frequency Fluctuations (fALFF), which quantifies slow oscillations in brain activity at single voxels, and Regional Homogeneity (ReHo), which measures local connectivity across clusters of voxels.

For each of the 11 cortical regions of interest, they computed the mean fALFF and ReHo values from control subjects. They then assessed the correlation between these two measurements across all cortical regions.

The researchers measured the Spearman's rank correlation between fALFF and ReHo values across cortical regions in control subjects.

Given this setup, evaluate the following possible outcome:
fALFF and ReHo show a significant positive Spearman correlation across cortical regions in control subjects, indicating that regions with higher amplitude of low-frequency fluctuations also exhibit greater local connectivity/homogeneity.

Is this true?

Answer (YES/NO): YES